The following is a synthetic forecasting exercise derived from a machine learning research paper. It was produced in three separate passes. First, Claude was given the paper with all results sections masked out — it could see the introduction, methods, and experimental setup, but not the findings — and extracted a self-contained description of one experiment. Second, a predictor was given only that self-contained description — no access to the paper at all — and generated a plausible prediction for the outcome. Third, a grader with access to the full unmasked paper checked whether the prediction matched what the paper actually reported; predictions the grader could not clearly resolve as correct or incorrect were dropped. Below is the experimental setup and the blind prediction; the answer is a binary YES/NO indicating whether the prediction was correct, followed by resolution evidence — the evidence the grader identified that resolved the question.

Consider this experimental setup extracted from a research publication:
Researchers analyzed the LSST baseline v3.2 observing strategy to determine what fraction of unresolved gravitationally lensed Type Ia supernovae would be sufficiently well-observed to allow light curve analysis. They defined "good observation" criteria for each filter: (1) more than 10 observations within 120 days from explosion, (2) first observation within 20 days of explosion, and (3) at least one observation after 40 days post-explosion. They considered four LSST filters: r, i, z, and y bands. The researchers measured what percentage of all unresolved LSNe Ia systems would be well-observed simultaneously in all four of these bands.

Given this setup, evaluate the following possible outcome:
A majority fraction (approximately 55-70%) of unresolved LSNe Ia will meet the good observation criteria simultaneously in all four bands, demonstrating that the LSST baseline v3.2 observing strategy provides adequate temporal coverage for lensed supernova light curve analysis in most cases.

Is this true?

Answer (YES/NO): NO